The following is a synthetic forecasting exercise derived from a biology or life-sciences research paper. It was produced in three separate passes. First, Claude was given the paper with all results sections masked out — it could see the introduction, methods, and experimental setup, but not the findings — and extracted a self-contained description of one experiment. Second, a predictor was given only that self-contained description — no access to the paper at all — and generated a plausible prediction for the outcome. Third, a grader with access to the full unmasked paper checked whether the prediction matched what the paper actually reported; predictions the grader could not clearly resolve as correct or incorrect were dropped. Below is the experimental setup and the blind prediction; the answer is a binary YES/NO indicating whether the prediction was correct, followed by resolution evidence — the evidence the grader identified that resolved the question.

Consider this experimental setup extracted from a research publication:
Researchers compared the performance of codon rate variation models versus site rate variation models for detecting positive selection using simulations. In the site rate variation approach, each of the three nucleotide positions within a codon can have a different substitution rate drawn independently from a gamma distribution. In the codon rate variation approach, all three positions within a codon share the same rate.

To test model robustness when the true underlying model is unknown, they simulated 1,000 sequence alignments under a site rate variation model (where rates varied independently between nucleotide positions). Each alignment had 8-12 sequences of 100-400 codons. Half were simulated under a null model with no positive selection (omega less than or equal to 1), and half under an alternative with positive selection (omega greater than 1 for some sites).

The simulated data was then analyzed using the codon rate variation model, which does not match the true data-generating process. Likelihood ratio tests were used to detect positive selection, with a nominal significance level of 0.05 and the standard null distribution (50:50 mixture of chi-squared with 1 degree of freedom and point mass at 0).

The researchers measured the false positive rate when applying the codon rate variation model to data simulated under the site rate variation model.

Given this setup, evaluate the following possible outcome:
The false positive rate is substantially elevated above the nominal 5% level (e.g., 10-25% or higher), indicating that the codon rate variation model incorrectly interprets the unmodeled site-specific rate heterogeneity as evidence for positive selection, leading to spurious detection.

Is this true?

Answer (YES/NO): NO